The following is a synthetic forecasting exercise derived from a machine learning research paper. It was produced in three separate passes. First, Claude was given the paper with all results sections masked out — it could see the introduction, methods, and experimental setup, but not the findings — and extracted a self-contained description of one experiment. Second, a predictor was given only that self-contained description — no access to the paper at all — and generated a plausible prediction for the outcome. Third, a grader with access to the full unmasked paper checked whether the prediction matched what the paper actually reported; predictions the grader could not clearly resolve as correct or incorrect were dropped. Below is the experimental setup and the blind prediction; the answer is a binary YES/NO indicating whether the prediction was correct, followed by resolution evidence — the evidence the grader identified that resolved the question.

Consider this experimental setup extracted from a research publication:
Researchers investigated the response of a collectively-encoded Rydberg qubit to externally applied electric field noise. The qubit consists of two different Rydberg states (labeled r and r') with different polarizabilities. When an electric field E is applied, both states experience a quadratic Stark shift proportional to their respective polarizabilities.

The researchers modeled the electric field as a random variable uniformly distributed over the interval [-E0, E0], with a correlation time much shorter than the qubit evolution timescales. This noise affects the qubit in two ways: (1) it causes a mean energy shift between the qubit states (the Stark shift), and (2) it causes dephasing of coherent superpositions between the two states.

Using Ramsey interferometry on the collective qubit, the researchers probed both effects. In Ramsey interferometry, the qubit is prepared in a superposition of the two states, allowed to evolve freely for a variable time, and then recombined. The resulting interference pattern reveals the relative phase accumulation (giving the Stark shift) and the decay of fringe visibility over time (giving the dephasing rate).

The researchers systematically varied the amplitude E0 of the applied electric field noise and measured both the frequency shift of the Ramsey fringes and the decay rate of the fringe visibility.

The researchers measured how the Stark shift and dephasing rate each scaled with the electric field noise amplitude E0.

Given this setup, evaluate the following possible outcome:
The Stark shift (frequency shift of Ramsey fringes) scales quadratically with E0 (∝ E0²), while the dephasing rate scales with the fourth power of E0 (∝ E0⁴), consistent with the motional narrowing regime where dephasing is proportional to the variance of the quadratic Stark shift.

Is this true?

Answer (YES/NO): YES